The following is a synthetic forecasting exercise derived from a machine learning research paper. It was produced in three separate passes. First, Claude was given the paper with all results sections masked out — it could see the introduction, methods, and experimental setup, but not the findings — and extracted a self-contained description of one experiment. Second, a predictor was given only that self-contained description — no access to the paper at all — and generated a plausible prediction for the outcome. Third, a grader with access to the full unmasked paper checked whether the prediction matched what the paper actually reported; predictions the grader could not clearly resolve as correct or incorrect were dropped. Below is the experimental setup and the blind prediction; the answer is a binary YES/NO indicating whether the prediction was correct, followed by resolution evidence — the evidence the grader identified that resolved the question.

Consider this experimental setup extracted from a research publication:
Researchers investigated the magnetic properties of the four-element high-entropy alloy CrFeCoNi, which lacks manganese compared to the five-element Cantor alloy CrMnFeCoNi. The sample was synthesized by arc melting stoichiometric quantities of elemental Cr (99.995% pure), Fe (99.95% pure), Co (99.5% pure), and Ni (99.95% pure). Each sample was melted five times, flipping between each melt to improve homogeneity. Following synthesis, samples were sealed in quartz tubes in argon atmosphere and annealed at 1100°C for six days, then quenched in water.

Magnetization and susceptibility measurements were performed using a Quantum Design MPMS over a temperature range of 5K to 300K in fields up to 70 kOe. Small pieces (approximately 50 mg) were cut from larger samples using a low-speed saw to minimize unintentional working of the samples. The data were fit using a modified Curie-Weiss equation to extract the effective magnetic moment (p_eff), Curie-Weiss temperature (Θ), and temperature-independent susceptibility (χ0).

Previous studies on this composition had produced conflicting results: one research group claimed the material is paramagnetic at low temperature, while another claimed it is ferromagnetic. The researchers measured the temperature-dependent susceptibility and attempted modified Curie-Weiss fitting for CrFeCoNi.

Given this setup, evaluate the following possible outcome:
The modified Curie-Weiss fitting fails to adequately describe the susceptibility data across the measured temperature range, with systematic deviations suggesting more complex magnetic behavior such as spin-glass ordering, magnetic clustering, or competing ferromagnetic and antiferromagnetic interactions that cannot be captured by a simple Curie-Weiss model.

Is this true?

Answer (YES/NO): NO